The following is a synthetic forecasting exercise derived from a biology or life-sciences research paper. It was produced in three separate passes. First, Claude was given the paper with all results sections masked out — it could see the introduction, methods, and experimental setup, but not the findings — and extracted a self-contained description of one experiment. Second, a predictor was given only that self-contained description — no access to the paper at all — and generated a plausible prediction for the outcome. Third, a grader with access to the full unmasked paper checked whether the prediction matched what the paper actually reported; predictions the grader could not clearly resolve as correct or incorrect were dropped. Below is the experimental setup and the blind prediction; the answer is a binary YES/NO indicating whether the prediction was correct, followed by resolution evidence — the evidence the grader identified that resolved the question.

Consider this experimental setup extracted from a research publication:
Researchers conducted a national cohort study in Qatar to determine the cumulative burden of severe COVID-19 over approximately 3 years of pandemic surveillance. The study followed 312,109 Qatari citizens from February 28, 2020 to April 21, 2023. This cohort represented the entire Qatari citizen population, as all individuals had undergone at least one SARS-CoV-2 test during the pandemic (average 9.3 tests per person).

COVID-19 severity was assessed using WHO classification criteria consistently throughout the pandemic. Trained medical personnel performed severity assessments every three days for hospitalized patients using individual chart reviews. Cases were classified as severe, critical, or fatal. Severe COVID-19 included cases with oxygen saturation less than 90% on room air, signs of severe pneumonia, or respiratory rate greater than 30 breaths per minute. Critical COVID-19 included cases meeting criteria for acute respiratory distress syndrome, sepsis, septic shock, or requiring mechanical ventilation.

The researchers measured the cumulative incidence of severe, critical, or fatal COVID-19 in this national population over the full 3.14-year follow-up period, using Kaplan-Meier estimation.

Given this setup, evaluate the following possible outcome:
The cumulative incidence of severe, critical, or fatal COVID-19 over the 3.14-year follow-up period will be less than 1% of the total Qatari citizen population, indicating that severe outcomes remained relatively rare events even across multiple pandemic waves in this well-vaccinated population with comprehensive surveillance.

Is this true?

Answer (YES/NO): YES